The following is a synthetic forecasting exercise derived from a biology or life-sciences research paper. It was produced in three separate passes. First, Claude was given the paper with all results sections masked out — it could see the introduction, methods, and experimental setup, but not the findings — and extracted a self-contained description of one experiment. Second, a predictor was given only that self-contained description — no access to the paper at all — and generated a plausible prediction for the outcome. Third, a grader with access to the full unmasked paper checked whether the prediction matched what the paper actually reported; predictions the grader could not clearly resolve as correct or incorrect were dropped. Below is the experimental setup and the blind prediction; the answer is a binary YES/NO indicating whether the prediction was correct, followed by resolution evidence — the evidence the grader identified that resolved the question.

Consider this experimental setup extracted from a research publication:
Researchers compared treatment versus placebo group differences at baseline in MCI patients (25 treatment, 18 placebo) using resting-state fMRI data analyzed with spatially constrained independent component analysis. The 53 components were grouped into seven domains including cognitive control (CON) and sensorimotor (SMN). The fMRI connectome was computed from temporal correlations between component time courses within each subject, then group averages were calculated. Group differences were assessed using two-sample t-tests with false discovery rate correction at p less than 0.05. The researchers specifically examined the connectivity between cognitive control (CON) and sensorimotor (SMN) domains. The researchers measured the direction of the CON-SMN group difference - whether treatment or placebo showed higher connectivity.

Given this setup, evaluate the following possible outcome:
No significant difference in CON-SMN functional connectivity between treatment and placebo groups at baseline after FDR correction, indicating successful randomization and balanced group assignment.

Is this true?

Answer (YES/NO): NO